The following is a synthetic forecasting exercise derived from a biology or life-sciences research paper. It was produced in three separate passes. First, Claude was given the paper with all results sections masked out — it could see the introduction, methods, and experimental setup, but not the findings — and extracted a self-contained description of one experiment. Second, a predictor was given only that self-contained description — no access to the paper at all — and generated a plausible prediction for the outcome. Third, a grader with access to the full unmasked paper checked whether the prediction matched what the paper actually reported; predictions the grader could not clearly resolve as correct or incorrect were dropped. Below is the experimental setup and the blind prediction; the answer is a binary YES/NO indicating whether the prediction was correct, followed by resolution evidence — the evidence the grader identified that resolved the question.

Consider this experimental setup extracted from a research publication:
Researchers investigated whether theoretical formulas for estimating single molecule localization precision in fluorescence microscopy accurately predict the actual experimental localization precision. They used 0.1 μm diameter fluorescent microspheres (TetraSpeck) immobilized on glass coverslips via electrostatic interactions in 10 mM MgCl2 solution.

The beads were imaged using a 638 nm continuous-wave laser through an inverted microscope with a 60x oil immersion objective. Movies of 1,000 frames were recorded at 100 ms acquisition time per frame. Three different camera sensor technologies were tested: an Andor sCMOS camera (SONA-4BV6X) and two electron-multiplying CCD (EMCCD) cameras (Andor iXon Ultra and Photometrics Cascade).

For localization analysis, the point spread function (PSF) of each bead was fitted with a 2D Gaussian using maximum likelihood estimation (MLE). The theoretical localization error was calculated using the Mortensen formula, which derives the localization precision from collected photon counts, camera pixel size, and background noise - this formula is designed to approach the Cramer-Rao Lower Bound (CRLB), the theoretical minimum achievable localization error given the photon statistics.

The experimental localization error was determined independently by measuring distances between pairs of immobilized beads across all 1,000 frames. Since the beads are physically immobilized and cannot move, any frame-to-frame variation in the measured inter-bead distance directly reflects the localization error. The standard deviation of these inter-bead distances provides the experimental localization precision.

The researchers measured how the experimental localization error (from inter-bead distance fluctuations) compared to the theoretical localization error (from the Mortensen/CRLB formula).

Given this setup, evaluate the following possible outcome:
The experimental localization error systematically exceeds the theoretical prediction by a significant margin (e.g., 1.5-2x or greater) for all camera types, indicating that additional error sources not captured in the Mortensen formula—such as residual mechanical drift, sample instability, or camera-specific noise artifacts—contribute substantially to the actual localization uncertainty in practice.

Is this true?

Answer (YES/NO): NO